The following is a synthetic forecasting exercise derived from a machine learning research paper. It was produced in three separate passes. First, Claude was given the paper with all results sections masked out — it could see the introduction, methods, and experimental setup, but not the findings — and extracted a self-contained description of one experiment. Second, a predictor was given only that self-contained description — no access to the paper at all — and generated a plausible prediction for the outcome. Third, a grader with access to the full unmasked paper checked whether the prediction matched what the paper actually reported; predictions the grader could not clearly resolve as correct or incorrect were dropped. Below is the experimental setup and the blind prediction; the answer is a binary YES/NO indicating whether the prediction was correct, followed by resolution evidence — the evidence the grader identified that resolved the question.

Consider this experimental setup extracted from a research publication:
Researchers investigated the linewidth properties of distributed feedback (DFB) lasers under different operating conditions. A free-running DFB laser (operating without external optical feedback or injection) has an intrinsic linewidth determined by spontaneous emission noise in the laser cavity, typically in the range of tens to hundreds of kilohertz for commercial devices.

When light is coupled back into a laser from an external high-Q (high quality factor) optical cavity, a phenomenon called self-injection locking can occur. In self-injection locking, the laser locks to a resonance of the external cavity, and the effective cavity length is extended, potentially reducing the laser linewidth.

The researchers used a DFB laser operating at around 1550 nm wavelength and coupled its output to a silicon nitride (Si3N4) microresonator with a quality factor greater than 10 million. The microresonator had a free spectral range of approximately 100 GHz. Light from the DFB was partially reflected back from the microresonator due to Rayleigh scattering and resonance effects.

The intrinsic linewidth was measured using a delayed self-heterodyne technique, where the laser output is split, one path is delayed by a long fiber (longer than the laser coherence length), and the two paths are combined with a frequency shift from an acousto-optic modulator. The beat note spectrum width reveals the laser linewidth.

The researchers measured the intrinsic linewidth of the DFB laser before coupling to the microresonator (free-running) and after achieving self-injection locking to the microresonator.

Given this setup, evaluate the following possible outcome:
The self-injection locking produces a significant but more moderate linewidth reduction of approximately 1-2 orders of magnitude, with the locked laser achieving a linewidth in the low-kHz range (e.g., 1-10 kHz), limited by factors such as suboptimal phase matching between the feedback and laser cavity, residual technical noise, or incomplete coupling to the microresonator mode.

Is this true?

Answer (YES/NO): NO